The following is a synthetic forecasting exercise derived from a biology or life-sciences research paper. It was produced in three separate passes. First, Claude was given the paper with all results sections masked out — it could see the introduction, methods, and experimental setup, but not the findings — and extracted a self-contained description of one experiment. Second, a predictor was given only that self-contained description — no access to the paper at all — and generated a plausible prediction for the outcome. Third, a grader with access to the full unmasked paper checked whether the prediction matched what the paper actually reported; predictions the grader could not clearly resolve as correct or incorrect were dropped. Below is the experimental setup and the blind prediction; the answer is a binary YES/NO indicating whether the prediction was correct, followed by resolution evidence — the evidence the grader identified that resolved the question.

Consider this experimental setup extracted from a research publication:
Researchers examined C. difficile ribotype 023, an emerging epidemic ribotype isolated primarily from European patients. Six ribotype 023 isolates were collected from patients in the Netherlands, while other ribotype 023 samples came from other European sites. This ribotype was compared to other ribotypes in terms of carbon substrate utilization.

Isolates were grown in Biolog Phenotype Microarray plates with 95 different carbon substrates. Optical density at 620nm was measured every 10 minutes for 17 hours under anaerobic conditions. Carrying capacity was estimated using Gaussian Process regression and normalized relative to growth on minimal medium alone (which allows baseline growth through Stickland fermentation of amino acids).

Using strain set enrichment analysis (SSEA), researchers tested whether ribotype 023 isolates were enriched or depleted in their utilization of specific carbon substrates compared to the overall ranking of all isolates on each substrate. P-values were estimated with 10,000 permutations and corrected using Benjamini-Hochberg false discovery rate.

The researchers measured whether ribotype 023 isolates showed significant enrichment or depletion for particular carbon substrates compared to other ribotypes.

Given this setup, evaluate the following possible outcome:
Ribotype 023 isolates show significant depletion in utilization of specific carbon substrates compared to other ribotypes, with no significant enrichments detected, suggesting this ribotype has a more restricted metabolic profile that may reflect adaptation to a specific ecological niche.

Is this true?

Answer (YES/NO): YES